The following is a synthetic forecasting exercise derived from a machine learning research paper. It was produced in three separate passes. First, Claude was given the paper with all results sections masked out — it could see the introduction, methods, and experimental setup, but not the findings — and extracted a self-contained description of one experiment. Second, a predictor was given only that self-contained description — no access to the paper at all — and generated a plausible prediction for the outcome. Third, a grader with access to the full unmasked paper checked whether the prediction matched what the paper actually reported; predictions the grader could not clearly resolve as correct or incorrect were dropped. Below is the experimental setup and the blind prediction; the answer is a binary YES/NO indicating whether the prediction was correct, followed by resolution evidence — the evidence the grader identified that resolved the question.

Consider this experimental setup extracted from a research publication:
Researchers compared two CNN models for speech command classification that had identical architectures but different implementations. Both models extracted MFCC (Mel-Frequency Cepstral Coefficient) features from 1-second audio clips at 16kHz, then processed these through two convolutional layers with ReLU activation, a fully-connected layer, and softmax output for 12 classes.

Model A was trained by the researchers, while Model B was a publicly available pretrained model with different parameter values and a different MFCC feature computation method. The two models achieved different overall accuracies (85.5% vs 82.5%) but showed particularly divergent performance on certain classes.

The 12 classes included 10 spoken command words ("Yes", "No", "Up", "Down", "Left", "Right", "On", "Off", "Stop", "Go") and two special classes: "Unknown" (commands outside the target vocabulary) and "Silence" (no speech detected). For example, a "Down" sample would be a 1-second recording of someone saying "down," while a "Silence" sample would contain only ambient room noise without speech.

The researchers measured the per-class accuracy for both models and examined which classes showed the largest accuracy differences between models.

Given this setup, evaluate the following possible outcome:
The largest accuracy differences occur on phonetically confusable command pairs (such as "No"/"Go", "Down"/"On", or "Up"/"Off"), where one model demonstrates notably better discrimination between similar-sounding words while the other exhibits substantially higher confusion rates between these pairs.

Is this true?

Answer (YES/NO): NO